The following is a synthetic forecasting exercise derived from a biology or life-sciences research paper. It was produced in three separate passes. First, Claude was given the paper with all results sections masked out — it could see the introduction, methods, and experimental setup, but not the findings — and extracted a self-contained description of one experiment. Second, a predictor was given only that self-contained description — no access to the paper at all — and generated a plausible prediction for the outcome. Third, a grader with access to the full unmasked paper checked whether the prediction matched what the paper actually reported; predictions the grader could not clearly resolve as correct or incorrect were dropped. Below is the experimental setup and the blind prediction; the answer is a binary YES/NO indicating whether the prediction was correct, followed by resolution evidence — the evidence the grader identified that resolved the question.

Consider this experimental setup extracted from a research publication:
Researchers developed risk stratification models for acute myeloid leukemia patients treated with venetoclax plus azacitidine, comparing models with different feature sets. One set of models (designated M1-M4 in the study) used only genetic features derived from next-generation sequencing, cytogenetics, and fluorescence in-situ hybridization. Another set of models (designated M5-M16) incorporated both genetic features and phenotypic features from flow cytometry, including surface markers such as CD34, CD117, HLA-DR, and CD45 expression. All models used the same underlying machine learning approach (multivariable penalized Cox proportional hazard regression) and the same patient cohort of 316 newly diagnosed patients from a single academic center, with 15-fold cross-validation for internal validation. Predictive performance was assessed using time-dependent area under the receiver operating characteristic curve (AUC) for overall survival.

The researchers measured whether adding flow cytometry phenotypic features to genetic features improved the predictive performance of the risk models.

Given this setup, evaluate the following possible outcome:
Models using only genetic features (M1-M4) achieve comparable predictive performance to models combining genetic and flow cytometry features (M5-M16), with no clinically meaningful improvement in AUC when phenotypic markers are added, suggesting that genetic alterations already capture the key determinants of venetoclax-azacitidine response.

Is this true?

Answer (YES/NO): YES